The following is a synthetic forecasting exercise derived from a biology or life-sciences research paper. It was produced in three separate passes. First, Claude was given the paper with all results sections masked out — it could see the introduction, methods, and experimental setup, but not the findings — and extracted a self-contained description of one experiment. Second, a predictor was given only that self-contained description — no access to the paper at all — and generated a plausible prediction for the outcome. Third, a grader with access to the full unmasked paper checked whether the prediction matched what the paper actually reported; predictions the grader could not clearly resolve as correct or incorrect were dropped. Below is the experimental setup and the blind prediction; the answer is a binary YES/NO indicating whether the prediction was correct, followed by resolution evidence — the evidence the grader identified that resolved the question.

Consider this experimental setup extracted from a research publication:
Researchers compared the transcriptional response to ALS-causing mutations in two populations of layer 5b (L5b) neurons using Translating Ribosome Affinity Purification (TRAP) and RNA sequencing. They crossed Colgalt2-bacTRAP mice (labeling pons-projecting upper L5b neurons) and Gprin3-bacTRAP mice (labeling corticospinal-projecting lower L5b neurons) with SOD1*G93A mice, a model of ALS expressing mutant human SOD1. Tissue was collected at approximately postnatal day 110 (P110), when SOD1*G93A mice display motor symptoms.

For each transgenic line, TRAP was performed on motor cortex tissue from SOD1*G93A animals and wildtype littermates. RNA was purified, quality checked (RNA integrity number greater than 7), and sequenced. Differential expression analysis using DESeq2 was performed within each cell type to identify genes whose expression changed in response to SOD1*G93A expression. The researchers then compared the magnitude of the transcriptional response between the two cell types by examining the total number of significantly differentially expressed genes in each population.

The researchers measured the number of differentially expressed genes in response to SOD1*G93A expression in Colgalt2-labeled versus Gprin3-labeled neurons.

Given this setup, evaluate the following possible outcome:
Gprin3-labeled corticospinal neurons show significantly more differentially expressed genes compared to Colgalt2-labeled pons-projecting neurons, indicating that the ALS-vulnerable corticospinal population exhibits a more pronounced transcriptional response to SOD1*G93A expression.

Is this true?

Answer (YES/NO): YES